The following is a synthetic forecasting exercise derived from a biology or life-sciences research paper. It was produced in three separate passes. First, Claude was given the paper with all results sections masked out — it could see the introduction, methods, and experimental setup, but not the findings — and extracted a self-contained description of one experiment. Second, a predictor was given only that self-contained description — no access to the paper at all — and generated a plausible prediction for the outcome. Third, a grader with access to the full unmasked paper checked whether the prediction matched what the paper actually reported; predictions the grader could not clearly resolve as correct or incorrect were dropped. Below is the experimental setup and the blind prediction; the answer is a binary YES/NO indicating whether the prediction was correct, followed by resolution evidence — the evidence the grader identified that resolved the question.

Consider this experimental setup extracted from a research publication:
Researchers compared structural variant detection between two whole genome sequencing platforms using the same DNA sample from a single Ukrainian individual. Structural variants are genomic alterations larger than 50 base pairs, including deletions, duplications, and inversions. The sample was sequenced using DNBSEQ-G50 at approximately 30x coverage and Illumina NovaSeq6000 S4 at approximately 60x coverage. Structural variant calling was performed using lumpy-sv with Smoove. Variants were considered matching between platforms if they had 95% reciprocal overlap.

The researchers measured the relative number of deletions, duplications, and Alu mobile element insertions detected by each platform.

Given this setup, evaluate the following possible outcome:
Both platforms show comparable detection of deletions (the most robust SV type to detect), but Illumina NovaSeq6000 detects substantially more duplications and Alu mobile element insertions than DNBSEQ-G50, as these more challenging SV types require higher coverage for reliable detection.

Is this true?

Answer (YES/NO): NO